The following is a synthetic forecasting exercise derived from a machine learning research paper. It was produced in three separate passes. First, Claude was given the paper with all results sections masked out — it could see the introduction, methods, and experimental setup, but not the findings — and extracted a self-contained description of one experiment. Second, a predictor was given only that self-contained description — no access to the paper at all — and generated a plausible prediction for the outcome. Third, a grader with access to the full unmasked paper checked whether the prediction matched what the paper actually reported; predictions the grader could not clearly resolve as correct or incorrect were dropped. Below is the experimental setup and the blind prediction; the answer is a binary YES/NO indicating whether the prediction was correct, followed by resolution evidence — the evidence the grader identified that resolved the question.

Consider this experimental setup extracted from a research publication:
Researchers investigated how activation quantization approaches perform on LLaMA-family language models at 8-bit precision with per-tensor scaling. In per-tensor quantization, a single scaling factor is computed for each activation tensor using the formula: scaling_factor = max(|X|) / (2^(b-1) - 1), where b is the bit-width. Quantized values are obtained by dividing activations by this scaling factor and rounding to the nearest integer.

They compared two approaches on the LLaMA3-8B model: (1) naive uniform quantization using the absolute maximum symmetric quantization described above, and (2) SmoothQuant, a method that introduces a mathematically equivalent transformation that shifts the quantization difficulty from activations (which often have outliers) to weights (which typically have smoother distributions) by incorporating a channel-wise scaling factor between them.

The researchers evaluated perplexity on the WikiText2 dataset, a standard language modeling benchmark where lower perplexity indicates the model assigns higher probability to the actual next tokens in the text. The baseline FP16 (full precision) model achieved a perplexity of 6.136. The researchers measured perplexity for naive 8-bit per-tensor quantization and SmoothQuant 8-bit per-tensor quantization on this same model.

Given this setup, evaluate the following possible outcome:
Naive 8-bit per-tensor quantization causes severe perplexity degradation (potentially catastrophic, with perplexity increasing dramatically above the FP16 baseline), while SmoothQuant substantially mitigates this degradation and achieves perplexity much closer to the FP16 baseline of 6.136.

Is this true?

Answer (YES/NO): NO